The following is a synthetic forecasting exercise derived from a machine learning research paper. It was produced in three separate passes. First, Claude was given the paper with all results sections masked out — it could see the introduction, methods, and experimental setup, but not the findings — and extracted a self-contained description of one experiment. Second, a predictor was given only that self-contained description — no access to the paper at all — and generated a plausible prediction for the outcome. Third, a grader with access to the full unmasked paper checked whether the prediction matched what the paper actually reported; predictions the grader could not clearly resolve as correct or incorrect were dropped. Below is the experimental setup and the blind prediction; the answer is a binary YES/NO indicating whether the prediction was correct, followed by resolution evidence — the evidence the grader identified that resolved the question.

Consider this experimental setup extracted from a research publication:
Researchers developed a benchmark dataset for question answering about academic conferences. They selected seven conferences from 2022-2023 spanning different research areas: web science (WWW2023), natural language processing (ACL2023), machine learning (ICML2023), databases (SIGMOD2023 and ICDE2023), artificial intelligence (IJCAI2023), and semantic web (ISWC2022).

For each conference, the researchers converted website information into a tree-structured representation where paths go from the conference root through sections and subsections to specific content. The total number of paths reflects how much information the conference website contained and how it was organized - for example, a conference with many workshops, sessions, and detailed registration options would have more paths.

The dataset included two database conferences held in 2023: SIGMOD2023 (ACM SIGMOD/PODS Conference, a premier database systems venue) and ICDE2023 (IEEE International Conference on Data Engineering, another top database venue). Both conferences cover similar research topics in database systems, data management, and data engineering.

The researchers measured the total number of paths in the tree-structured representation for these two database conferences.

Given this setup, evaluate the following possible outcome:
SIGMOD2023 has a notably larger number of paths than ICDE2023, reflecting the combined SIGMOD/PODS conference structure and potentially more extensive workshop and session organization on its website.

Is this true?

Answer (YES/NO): NO